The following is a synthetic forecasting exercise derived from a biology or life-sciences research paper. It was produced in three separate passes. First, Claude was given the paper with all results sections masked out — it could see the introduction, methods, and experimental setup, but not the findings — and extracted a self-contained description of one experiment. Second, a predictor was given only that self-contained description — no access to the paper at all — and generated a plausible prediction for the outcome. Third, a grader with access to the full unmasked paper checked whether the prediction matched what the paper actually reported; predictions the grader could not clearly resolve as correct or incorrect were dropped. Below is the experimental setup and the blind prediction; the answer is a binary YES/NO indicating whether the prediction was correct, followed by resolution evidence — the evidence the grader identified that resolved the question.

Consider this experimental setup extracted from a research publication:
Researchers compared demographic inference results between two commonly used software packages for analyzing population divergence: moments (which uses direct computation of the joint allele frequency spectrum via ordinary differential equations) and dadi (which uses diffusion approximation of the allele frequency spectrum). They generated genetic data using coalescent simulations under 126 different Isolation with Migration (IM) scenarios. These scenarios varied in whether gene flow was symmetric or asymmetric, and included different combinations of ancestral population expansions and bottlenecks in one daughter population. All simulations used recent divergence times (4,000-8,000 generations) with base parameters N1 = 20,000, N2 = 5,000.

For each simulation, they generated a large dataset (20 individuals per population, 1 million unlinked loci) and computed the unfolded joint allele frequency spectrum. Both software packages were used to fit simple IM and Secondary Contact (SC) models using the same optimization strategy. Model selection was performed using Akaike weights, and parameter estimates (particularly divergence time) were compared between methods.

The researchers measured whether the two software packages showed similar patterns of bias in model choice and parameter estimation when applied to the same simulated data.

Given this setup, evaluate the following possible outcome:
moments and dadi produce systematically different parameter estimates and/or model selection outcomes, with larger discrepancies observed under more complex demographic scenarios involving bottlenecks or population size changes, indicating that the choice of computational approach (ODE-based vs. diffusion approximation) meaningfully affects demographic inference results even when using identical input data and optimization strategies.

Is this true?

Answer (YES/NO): NO